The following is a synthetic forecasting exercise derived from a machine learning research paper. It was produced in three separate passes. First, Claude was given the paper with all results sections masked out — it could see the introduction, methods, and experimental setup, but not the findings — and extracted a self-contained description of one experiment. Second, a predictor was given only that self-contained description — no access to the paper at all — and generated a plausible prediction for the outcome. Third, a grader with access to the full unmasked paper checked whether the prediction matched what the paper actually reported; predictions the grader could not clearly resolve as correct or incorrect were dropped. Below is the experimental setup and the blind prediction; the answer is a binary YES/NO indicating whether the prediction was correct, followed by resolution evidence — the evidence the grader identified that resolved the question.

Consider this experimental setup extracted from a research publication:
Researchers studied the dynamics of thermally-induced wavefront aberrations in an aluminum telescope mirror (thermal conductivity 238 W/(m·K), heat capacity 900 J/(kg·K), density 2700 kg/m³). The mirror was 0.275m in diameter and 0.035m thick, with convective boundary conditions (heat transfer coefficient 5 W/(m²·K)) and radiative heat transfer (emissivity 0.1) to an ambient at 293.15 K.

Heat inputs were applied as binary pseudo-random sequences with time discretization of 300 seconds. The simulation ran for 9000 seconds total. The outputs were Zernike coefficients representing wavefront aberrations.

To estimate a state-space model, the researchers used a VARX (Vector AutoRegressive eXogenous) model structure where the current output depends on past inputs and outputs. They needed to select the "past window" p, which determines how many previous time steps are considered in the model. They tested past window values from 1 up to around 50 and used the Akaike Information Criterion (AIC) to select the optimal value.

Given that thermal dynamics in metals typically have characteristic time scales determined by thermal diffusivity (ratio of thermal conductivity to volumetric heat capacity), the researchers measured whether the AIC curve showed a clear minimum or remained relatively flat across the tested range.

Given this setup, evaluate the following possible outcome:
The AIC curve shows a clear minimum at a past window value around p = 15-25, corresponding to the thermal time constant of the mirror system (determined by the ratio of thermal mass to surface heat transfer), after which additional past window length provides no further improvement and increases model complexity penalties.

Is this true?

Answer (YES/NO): NO